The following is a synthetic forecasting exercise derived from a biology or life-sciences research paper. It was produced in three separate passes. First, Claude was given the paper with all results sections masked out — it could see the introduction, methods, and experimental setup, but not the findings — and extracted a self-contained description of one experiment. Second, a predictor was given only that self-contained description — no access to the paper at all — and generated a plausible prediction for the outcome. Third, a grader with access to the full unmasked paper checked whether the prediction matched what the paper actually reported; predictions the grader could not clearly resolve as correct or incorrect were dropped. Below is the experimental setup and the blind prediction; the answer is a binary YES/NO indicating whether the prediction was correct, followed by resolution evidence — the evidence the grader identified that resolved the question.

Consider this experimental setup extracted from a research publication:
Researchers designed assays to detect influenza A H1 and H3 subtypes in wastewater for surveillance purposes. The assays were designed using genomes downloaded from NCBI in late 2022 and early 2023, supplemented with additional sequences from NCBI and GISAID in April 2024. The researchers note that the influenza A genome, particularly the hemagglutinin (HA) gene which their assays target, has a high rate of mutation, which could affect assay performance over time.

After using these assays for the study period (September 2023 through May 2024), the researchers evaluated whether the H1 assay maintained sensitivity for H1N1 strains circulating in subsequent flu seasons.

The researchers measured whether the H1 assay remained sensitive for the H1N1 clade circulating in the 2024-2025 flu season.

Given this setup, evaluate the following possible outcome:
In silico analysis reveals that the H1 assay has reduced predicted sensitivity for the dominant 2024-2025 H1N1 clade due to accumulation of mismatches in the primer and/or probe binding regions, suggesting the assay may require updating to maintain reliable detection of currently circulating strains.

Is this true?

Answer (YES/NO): NO